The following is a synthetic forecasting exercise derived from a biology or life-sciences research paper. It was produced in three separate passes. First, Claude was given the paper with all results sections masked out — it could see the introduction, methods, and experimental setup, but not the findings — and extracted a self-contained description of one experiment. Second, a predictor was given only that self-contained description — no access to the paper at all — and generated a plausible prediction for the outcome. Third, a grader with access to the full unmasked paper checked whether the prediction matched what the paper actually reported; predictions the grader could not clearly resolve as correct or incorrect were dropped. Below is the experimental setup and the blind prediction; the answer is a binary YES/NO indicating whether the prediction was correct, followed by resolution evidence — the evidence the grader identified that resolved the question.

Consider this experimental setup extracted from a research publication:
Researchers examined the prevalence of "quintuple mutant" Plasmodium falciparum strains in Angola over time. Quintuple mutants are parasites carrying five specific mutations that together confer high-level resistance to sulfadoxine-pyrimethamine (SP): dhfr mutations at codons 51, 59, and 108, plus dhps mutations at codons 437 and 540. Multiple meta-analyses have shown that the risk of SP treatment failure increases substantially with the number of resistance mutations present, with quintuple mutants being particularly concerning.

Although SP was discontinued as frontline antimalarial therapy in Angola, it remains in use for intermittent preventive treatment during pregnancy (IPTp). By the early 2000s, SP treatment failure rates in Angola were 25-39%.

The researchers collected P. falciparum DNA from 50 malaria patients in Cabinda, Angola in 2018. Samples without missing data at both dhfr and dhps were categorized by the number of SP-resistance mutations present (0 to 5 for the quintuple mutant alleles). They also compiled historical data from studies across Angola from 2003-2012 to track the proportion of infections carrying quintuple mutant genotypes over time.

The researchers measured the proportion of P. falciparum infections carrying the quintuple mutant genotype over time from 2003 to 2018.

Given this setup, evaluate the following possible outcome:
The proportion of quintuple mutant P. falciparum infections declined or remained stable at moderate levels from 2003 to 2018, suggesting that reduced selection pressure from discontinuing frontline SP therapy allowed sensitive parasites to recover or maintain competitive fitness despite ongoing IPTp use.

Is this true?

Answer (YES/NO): NO